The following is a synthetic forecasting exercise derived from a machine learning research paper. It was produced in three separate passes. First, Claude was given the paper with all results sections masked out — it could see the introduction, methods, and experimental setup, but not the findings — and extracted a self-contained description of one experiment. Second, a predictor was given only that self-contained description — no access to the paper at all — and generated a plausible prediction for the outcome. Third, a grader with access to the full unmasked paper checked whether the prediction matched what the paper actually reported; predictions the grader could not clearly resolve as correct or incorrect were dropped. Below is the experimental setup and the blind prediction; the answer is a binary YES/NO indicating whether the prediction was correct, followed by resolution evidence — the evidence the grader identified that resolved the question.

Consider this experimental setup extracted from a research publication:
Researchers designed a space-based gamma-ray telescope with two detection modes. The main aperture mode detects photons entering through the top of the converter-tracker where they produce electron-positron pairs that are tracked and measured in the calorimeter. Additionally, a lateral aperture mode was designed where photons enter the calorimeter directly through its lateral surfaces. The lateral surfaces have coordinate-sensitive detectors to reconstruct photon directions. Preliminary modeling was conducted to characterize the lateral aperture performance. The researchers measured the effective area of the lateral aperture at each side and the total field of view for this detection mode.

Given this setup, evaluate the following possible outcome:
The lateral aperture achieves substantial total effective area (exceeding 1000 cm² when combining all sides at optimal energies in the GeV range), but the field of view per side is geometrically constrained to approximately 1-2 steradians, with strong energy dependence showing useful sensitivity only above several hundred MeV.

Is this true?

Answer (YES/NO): NO